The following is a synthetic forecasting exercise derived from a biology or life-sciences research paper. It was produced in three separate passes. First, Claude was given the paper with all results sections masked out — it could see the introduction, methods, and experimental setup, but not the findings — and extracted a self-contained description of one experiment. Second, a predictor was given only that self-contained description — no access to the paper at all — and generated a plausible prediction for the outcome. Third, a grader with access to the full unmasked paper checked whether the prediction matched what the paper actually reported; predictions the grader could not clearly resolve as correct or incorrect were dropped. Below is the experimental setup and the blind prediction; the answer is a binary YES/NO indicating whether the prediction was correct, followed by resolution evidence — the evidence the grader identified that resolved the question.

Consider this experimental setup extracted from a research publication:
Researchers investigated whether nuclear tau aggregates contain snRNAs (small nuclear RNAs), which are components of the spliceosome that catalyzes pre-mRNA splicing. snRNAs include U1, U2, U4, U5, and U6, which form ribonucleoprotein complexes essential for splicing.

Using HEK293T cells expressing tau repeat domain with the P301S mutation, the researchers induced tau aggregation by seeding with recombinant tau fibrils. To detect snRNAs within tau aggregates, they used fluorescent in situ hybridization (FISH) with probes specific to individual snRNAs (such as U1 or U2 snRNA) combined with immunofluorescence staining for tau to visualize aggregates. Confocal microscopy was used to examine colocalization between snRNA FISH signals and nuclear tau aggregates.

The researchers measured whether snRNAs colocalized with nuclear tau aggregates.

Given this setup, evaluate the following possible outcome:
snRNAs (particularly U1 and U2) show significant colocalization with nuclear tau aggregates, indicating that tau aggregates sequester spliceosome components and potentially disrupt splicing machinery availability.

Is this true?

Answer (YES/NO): YES